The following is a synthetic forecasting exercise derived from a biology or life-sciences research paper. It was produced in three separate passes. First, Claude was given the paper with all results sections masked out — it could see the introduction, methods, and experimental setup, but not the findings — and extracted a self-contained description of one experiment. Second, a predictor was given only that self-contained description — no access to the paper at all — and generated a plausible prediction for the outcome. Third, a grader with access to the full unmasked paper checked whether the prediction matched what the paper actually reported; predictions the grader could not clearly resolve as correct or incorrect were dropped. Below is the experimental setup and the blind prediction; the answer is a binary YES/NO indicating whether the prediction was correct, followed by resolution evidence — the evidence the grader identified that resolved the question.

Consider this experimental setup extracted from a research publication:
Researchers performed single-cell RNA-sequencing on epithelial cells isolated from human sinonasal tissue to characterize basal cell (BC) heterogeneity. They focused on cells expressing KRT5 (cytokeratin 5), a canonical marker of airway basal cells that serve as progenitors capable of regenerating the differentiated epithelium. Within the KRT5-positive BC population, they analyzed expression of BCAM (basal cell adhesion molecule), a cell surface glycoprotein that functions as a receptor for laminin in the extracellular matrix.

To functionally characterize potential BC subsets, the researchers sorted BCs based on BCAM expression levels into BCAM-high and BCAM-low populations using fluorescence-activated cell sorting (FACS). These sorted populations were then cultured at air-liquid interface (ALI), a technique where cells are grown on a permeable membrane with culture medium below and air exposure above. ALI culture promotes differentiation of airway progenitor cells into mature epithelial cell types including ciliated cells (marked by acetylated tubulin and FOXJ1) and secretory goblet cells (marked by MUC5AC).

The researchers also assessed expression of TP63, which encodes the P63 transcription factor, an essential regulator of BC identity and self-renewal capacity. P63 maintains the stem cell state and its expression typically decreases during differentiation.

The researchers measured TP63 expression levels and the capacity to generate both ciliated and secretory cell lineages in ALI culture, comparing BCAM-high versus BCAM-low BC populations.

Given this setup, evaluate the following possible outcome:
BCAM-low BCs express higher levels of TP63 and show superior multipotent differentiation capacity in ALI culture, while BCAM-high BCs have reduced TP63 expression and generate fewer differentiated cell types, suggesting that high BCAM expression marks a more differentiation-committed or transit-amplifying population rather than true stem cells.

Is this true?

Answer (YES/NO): NO